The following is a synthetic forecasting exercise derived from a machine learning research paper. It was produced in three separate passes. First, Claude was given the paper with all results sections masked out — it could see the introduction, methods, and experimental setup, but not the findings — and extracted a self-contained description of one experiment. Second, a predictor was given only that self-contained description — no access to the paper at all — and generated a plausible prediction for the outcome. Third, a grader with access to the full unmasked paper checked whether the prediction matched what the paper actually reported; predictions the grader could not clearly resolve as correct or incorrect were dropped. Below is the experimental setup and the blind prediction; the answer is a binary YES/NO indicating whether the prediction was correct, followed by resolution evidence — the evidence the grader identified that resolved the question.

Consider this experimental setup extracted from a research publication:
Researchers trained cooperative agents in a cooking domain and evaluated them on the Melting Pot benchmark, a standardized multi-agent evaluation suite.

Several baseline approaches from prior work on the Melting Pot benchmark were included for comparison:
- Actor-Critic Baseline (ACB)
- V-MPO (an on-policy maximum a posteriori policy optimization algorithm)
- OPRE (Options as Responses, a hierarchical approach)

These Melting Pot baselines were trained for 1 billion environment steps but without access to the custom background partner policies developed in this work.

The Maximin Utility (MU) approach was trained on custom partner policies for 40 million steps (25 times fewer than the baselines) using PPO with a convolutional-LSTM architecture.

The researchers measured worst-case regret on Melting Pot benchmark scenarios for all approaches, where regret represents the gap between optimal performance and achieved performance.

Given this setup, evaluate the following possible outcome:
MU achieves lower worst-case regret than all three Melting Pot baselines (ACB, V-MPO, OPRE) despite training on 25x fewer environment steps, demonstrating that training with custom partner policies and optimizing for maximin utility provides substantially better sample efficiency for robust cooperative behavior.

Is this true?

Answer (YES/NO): YES